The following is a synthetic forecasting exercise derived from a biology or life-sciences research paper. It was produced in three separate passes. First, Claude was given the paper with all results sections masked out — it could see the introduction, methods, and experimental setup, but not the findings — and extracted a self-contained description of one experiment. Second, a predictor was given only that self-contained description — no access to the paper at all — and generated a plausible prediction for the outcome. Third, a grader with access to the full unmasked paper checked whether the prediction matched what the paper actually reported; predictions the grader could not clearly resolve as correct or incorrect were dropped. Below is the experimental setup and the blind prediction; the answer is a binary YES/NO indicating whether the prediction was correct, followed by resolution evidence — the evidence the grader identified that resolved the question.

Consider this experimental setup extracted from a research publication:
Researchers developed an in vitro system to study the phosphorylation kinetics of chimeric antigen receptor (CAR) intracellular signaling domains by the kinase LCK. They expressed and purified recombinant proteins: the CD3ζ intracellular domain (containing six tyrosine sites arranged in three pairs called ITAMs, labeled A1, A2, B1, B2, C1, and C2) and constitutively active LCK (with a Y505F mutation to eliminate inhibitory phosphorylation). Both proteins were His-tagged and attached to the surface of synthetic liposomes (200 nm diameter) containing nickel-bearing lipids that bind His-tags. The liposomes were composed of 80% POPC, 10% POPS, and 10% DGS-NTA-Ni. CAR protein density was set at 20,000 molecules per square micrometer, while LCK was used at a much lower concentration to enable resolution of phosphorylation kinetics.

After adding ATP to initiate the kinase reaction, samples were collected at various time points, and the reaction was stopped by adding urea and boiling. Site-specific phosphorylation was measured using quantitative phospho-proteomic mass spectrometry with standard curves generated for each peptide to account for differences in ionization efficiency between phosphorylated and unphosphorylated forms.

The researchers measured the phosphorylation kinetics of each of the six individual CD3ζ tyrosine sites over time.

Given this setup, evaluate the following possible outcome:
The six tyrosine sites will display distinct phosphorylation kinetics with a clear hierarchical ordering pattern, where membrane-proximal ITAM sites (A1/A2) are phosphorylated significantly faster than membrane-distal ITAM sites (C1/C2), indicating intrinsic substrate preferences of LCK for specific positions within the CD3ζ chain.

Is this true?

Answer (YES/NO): NO